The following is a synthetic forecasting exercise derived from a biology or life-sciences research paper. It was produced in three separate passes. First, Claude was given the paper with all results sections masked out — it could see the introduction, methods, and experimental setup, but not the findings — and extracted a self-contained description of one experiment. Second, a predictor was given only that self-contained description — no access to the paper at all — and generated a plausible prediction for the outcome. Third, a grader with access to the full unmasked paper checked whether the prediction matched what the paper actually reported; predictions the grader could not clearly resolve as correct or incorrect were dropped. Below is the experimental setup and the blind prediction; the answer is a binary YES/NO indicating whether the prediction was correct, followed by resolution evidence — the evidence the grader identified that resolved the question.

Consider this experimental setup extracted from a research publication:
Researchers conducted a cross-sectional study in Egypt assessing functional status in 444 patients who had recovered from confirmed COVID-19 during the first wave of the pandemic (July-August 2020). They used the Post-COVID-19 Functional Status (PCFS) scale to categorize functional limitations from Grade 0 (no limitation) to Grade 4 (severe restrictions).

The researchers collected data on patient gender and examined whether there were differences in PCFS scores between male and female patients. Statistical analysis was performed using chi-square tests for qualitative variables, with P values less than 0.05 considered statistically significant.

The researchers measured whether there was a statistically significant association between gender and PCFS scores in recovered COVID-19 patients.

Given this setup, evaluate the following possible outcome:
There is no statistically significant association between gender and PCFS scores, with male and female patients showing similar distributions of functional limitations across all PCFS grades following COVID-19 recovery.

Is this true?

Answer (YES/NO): NO